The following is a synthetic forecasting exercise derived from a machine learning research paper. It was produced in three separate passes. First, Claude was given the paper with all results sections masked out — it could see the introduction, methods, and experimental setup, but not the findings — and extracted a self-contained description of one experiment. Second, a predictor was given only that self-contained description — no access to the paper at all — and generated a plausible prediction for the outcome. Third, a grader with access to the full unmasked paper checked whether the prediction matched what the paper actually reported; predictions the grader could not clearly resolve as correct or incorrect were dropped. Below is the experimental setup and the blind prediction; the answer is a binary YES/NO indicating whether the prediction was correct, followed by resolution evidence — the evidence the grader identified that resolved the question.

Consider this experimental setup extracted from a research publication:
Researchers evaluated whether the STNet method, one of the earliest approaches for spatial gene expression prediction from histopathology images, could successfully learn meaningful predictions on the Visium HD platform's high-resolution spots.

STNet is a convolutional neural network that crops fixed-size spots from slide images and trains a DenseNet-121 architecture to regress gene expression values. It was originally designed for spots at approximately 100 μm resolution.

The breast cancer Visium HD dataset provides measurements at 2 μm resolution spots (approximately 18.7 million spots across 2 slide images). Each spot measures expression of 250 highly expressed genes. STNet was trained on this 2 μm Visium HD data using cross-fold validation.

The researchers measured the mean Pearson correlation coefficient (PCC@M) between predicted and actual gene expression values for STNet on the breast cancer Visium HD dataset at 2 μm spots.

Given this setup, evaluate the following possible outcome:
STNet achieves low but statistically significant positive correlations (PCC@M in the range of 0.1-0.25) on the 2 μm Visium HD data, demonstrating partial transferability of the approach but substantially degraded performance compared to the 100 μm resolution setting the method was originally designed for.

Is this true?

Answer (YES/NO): NO